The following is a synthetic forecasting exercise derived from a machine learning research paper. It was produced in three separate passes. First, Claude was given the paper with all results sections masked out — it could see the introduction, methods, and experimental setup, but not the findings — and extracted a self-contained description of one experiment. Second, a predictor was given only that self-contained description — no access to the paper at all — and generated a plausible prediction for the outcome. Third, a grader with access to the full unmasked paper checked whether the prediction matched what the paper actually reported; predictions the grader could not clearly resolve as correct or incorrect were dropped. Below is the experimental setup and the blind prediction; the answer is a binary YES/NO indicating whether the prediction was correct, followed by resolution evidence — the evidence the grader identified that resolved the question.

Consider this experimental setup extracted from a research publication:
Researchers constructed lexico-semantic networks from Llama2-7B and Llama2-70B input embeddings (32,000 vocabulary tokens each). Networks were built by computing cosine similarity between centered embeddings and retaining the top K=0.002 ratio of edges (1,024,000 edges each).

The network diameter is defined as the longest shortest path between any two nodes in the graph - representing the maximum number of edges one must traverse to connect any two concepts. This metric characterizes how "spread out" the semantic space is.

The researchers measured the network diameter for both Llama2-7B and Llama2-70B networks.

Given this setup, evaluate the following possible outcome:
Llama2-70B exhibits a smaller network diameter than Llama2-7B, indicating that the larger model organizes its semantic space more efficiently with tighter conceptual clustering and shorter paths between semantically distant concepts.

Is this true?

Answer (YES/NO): NO